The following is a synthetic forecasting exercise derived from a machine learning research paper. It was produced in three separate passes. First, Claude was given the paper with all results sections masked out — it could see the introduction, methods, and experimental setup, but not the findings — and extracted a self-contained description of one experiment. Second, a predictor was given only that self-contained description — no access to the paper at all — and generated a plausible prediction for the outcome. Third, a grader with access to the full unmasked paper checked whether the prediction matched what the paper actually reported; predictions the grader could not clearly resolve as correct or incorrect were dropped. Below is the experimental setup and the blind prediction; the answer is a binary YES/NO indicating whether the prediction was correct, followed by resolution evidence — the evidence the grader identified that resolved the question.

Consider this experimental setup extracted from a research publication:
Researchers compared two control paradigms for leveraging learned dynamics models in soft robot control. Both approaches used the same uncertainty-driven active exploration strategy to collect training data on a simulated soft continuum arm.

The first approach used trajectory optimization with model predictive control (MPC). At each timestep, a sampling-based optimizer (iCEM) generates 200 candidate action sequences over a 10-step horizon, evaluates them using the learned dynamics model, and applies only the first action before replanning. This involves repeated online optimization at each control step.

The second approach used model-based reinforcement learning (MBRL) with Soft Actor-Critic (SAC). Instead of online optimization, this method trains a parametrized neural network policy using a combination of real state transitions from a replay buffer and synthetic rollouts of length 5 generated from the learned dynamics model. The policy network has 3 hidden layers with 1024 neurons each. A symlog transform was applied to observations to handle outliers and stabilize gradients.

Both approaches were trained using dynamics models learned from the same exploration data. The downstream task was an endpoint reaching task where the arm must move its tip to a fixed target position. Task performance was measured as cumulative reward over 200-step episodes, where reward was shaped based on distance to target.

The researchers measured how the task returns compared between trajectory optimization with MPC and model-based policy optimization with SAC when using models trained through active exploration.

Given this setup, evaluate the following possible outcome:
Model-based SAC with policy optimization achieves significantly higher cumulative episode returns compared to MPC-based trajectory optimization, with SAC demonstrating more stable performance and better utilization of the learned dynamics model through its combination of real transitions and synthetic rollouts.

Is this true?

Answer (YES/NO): NO